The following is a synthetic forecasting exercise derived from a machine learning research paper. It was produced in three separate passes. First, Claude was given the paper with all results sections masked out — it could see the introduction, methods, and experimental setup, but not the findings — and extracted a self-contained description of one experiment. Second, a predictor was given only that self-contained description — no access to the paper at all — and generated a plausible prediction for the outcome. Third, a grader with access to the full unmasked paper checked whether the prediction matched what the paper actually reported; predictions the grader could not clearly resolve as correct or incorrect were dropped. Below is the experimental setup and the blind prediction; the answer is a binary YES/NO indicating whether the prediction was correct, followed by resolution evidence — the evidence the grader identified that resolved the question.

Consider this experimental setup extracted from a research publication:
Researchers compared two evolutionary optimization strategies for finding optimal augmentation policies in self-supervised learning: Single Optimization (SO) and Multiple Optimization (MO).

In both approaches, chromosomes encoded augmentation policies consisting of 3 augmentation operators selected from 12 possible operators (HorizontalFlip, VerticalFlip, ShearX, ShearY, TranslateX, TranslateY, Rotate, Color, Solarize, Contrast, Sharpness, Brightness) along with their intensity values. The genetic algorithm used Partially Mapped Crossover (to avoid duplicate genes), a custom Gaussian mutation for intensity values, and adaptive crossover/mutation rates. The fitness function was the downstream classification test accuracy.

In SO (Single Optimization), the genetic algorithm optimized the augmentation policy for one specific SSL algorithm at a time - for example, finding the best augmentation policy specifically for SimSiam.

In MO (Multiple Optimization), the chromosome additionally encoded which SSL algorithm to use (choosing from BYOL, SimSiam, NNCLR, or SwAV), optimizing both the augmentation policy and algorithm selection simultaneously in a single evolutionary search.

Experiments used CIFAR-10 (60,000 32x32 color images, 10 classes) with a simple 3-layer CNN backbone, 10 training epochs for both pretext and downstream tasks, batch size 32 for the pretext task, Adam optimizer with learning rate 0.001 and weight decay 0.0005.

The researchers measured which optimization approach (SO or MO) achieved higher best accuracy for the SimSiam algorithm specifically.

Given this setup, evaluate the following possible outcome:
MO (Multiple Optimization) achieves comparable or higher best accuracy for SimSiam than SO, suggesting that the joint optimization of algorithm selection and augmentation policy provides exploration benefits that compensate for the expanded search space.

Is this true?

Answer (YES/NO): NO